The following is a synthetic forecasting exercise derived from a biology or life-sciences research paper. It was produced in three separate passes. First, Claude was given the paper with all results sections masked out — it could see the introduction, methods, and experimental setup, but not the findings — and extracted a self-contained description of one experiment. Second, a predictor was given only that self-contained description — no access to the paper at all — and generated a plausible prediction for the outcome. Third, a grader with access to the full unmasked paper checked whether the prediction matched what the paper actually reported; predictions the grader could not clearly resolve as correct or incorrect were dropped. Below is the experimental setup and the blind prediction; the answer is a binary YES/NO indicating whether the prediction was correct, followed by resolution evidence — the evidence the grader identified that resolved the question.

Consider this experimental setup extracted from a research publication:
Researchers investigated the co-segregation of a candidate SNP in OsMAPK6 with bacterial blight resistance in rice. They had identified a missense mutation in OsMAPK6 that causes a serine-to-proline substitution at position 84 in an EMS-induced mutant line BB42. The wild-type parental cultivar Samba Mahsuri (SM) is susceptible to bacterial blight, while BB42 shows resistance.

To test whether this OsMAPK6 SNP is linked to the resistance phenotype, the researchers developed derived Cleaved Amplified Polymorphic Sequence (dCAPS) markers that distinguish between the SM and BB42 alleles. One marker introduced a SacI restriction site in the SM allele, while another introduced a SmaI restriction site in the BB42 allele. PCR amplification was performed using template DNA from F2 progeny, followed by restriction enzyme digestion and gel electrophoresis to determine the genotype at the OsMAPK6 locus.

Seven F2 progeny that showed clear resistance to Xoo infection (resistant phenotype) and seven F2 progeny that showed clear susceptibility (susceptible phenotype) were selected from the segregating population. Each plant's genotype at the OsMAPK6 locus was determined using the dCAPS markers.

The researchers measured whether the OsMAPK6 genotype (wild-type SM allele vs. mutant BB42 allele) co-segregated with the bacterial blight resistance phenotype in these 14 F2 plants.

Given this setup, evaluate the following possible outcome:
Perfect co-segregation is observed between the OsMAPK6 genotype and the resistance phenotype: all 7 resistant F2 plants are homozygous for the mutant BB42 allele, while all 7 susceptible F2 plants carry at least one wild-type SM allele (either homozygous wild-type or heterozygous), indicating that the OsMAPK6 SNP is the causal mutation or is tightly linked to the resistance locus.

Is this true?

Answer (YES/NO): NO